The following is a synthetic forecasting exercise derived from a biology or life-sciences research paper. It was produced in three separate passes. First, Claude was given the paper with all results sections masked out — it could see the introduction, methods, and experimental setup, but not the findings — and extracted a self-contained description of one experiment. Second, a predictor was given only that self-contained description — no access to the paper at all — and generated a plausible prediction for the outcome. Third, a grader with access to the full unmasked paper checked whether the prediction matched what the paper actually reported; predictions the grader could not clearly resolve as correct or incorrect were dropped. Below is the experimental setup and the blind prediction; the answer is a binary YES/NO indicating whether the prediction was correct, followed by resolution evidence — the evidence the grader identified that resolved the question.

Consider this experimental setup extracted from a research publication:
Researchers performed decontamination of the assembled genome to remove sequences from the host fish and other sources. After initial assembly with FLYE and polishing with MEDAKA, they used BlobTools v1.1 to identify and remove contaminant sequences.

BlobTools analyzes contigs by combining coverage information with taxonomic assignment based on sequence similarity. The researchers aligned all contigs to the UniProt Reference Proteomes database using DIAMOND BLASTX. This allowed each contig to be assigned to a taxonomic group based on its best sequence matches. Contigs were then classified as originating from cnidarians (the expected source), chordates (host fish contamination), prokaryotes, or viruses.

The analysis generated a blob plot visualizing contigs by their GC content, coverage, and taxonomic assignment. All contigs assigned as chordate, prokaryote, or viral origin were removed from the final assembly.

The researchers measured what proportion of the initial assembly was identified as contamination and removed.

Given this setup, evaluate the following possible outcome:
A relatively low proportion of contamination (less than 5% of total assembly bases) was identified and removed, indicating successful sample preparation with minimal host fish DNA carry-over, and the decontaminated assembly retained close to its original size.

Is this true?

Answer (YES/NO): YES